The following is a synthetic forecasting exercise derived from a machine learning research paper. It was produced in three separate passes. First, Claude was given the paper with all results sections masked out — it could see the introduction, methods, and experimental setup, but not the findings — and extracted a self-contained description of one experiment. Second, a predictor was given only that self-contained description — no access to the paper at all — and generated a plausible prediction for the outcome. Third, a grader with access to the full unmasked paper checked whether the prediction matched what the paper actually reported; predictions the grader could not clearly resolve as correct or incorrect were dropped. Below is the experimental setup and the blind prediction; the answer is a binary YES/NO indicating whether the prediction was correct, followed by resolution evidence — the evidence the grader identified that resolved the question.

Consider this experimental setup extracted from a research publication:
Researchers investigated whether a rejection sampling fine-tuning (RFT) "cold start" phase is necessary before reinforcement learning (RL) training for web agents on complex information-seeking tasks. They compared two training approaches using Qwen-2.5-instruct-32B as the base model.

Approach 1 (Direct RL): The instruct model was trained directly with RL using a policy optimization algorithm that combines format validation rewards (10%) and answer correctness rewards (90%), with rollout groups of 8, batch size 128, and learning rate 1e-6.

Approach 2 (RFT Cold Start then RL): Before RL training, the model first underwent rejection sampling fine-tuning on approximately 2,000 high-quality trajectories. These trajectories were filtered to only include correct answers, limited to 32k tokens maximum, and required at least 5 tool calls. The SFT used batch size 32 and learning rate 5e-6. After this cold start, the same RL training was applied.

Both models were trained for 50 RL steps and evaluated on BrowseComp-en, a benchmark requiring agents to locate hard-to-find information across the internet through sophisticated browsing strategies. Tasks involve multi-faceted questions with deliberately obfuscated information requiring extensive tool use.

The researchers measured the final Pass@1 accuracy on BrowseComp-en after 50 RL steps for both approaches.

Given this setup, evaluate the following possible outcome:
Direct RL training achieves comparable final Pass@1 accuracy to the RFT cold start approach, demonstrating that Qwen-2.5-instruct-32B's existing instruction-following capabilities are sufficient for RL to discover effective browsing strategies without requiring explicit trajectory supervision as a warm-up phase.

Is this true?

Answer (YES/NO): NO